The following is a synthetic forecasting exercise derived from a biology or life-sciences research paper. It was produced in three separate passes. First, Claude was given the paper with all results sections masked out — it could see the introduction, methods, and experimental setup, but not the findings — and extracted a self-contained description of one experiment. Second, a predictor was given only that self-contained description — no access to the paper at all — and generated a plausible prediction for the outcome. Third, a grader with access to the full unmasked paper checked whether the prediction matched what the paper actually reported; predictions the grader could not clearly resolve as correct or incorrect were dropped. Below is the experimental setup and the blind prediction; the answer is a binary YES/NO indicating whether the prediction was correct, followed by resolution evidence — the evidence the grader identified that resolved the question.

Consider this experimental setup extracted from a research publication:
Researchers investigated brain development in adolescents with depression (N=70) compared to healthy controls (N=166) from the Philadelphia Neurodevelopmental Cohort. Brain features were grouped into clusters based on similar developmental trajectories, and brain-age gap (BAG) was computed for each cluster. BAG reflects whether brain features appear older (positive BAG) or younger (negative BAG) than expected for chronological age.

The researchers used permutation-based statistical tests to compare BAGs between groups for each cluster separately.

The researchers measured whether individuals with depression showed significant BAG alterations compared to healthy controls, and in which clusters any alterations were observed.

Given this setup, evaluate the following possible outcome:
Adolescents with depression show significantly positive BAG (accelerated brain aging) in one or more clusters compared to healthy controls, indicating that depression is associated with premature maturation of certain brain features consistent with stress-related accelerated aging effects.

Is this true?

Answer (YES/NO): NO